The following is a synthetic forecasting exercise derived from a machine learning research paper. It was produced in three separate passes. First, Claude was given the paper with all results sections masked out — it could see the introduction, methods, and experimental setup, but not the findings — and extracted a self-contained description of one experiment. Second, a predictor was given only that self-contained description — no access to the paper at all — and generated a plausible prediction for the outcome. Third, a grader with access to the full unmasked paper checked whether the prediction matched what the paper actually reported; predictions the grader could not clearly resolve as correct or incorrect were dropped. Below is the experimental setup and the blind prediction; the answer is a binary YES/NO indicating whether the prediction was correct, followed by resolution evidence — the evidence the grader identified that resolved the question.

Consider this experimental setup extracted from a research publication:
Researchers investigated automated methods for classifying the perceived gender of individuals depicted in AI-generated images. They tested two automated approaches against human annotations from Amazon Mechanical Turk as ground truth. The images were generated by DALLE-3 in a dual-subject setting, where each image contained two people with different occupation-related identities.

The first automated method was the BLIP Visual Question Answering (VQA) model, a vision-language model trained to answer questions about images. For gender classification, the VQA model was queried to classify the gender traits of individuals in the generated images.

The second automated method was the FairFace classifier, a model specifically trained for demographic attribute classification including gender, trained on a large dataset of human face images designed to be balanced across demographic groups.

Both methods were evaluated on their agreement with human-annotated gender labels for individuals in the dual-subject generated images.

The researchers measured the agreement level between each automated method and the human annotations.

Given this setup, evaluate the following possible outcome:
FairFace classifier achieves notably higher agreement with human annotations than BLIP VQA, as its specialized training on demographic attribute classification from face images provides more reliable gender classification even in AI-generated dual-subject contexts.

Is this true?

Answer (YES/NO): YES